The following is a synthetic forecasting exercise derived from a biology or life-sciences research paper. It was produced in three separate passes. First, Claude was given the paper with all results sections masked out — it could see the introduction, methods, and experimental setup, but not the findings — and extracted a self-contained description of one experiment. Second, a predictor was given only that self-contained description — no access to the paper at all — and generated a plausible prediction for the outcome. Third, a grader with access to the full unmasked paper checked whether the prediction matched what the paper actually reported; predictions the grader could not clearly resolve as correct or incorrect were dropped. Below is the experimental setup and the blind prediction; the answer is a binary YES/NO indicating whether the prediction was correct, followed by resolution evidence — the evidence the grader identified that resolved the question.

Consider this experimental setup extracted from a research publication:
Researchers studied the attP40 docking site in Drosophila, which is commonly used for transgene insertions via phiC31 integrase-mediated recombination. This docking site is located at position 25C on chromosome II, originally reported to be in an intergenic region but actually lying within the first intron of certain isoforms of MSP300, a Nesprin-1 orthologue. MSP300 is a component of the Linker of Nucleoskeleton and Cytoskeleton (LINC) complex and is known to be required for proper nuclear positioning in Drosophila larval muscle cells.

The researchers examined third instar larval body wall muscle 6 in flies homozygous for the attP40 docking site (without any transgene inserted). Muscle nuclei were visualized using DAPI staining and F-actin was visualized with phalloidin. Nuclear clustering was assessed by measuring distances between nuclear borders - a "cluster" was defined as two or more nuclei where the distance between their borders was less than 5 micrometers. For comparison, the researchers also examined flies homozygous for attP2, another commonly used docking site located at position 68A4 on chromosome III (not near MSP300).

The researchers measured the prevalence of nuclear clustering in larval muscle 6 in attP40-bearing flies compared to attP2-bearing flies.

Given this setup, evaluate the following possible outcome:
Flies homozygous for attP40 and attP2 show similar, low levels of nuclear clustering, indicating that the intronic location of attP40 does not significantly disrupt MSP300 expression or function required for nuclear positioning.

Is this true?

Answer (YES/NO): NO